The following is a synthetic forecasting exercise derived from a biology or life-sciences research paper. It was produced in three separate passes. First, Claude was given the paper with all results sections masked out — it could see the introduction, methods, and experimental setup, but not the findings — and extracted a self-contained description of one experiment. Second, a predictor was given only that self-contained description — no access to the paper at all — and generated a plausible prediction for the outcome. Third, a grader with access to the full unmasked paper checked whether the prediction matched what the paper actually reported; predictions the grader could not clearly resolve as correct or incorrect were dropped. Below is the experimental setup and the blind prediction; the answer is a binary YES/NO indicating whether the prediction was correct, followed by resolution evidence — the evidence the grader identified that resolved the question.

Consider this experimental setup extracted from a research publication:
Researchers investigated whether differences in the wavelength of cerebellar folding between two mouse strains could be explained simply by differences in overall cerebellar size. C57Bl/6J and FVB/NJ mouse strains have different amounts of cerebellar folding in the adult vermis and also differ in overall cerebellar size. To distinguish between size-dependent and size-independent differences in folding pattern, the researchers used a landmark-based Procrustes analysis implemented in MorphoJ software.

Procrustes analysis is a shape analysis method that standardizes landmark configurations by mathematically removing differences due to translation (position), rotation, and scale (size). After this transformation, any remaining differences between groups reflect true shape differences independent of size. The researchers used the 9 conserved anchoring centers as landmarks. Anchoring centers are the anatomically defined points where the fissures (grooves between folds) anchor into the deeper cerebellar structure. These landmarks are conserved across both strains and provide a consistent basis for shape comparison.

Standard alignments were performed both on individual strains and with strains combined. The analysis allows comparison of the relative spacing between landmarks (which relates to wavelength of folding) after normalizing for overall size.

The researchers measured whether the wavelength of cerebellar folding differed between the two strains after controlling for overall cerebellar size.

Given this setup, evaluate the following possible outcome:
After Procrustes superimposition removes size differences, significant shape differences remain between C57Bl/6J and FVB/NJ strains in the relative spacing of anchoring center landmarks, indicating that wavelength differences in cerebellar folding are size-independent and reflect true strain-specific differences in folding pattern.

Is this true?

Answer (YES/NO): YES